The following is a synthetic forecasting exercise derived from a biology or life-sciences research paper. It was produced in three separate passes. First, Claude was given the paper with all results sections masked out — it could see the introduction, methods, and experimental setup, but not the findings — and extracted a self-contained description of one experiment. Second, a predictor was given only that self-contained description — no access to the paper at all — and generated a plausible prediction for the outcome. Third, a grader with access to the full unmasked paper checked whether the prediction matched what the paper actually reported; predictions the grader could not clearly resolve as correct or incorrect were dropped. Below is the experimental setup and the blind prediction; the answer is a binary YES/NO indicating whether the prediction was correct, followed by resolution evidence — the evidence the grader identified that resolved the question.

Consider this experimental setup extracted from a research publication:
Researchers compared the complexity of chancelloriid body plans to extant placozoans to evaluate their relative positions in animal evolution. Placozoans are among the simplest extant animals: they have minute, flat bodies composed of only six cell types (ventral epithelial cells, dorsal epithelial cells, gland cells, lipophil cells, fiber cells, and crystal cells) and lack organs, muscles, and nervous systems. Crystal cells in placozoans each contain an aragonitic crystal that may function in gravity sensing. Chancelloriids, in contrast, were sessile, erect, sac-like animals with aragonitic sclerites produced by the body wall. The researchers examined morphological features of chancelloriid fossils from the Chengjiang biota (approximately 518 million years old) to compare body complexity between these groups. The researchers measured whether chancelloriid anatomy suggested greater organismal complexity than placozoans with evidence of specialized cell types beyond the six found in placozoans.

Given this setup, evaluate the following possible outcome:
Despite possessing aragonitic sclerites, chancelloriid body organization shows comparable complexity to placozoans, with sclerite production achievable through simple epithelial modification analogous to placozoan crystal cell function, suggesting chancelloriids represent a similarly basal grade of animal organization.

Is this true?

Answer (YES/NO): NO